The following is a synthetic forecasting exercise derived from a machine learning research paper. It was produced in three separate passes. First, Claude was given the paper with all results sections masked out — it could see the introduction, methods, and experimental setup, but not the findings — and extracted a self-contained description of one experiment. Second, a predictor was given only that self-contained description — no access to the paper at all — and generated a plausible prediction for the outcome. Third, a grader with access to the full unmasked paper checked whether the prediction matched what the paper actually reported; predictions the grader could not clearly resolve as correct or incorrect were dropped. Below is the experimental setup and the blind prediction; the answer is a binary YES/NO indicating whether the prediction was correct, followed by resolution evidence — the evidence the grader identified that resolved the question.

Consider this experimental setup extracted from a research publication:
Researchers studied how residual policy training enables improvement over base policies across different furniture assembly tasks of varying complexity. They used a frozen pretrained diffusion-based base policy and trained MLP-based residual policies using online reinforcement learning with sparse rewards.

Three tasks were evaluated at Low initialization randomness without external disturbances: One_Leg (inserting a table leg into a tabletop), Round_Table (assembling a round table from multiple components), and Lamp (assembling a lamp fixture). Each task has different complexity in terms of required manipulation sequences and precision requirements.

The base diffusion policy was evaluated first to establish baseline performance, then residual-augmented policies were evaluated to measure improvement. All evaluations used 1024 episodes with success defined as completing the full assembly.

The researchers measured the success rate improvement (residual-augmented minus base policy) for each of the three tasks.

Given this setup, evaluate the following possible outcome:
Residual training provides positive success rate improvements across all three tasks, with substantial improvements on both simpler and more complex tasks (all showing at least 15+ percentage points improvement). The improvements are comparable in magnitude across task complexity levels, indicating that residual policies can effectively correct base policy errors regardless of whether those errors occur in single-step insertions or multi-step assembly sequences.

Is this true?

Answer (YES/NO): NO